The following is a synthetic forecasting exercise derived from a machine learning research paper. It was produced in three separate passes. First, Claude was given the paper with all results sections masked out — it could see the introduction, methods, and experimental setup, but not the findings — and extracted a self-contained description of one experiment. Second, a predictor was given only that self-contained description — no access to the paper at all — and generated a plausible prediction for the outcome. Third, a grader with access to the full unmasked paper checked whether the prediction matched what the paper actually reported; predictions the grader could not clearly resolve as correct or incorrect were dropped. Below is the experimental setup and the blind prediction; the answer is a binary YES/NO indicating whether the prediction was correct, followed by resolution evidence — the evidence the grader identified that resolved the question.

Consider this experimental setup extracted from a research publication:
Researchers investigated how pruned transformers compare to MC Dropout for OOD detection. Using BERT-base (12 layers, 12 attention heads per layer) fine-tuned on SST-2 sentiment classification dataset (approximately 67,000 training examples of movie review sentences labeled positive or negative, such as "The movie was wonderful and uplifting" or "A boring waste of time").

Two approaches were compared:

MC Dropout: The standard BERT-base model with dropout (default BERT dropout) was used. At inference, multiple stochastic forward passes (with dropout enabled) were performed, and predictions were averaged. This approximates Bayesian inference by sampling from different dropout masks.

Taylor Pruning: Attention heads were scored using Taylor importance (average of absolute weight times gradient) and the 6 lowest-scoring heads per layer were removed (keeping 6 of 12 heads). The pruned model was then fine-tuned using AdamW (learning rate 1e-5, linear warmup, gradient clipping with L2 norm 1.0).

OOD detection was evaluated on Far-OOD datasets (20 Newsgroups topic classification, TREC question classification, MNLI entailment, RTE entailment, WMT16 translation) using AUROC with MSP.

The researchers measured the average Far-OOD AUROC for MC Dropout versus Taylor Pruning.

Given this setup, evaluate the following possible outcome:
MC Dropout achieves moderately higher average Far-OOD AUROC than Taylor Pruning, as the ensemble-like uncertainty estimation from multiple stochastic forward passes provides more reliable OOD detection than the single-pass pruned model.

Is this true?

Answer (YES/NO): NO